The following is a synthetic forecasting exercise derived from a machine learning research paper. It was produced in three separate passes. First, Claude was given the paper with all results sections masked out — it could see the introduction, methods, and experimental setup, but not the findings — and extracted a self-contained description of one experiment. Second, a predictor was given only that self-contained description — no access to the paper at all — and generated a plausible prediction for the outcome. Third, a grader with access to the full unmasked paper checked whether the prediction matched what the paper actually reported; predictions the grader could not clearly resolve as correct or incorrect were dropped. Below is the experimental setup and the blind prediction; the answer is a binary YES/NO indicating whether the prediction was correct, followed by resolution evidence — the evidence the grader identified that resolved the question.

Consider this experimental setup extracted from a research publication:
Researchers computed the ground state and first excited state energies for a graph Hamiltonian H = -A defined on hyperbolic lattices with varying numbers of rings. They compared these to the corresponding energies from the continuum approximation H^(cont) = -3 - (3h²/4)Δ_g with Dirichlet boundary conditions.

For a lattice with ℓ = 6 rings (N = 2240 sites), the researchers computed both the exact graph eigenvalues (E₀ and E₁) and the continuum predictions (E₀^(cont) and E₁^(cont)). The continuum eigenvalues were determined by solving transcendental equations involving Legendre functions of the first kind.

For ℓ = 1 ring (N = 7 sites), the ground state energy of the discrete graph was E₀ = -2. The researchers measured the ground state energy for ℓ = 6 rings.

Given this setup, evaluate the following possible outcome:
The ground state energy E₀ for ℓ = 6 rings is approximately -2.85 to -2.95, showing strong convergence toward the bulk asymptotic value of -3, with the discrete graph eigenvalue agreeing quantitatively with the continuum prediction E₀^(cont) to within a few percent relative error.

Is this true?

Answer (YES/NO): YES